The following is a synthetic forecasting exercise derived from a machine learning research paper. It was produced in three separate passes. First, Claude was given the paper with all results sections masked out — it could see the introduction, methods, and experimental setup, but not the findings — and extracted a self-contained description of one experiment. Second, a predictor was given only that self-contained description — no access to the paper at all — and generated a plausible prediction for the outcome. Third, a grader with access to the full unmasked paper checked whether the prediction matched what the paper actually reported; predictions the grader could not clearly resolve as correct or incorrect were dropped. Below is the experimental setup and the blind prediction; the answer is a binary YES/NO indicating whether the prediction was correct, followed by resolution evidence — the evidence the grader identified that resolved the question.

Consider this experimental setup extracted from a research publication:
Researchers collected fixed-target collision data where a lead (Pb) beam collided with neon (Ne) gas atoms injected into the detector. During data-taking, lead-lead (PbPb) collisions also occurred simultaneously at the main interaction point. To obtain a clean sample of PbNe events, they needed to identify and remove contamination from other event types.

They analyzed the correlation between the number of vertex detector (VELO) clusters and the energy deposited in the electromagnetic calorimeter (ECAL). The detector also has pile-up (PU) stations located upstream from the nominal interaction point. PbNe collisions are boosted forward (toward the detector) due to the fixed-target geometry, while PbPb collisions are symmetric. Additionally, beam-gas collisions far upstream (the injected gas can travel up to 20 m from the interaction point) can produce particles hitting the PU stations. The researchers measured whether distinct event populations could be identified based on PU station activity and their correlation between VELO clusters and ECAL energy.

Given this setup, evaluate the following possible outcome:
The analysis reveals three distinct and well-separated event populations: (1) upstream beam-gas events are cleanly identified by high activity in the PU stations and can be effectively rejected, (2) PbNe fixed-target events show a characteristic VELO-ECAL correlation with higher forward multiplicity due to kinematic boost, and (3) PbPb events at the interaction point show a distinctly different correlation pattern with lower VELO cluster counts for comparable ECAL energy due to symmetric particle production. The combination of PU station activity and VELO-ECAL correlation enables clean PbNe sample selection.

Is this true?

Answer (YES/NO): NO